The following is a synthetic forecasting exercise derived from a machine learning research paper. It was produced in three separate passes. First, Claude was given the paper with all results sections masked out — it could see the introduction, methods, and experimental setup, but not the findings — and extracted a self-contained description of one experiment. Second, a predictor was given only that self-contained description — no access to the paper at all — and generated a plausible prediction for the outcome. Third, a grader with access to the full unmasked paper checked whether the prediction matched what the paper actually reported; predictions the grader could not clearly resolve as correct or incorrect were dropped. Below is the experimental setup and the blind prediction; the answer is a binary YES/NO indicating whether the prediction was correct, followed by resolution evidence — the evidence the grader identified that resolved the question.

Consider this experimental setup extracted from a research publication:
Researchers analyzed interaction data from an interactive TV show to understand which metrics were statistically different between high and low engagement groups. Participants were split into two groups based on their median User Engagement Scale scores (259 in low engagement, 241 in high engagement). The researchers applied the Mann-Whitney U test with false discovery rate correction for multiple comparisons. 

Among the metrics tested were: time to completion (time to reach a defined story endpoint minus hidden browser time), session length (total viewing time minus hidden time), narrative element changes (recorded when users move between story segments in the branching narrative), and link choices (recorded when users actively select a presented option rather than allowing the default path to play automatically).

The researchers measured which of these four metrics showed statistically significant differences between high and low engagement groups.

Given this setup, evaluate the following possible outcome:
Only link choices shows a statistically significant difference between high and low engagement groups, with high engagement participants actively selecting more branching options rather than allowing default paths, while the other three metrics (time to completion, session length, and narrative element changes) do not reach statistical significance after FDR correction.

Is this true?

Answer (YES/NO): NO